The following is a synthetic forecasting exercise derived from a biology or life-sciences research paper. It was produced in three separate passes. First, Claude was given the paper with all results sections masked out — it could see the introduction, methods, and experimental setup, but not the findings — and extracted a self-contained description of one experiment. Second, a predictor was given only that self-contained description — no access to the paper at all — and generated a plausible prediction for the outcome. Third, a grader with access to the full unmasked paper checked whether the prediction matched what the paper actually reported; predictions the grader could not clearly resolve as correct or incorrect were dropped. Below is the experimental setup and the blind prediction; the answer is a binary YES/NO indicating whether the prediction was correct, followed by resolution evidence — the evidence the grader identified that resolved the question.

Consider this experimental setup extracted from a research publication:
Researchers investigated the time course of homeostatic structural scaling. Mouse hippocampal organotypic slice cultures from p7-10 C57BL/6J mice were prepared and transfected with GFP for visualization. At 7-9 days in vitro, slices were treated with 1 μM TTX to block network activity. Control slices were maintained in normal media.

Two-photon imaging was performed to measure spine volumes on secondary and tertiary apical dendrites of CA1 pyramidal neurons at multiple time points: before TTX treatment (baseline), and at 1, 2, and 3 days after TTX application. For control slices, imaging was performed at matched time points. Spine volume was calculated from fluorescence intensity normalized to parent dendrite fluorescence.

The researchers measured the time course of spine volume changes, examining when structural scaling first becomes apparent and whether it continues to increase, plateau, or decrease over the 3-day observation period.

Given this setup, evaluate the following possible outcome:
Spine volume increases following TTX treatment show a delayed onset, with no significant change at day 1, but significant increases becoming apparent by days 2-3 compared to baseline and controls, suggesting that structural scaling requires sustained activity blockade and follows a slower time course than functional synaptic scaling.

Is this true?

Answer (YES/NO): YES